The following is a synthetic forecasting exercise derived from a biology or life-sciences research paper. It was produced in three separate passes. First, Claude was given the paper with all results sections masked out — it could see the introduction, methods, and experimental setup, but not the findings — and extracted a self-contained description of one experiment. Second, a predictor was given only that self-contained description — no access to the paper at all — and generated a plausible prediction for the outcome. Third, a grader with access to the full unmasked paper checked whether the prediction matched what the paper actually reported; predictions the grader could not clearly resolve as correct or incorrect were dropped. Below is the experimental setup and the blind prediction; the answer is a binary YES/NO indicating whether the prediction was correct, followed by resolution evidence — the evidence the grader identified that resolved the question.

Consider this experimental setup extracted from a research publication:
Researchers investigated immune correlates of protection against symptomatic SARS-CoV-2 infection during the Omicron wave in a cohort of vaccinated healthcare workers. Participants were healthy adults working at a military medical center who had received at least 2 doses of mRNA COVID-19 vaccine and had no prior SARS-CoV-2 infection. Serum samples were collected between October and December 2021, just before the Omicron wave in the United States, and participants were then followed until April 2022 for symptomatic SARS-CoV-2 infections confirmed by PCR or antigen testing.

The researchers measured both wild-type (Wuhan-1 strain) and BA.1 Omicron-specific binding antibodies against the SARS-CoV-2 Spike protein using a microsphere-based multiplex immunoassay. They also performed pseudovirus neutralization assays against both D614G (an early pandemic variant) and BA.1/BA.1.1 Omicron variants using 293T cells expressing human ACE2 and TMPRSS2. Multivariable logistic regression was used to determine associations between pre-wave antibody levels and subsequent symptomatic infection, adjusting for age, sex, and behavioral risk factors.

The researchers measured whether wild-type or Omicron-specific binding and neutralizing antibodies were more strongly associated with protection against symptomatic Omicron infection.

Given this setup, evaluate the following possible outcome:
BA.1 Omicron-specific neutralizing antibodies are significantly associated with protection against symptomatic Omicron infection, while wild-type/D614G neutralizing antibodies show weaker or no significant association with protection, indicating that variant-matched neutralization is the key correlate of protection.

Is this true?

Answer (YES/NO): NO